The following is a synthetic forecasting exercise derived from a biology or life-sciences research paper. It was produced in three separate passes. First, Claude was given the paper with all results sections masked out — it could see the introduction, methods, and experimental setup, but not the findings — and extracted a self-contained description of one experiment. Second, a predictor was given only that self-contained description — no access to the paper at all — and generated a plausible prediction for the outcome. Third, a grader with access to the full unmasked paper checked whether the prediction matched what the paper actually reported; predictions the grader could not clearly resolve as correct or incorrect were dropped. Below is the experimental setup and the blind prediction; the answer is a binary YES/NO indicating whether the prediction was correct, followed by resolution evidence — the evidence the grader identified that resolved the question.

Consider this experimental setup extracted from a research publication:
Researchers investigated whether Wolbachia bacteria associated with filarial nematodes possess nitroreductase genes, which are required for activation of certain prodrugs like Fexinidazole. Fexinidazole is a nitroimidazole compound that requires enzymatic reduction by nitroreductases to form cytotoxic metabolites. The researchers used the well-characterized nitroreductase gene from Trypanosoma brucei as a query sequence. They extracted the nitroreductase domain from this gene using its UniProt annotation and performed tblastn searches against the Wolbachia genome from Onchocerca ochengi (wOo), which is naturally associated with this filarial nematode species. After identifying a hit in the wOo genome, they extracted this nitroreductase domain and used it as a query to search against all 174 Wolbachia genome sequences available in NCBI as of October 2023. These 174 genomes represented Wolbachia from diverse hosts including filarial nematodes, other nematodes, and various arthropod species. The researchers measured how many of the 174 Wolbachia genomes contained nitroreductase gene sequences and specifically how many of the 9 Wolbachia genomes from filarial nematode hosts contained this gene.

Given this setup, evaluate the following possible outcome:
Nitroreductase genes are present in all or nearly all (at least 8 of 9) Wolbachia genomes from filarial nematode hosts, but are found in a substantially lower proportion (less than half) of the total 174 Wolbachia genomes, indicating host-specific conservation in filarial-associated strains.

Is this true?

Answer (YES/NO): NO